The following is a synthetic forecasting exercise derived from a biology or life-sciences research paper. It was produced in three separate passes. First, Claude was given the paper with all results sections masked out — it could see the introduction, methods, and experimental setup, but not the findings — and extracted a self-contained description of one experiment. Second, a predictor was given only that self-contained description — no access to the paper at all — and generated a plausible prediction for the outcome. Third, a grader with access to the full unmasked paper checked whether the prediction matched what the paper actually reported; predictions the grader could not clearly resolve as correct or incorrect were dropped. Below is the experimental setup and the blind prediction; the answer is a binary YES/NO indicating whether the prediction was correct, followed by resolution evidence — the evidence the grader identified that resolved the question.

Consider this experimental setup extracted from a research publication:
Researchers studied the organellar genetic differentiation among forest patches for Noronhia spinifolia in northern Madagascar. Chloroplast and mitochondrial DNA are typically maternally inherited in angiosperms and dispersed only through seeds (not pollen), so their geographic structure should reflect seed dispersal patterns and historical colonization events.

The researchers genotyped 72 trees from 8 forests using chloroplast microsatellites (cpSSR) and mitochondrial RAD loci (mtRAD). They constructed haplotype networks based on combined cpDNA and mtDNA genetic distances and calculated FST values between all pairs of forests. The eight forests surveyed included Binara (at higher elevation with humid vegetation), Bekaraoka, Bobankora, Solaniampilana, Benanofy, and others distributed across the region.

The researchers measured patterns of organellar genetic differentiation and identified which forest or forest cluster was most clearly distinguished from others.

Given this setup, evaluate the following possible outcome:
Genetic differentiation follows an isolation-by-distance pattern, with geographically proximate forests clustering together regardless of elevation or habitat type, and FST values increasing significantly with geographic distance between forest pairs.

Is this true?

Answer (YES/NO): NO